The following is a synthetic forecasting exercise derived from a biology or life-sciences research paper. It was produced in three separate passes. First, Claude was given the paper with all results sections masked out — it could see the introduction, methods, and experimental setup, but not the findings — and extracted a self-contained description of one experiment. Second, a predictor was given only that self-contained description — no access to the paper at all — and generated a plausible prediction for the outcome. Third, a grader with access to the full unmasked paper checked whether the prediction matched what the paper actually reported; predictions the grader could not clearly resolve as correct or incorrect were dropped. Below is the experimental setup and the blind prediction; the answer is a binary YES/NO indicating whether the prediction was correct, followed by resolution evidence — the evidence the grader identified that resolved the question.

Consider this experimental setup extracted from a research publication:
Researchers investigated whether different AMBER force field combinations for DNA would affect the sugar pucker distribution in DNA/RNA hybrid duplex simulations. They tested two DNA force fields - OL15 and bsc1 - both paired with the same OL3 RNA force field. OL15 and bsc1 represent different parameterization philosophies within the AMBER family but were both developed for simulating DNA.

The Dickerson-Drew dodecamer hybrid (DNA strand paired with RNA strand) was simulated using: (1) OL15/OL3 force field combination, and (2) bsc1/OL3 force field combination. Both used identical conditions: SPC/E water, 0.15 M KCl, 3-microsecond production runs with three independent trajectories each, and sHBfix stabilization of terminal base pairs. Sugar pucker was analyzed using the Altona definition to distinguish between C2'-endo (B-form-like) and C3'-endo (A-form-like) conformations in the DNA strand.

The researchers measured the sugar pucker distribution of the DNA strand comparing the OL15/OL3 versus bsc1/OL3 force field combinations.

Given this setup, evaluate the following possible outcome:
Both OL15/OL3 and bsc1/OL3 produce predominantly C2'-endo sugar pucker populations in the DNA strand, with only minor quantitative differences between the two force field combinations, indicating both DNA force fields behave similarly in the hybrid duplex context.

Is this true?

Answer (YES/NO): YES